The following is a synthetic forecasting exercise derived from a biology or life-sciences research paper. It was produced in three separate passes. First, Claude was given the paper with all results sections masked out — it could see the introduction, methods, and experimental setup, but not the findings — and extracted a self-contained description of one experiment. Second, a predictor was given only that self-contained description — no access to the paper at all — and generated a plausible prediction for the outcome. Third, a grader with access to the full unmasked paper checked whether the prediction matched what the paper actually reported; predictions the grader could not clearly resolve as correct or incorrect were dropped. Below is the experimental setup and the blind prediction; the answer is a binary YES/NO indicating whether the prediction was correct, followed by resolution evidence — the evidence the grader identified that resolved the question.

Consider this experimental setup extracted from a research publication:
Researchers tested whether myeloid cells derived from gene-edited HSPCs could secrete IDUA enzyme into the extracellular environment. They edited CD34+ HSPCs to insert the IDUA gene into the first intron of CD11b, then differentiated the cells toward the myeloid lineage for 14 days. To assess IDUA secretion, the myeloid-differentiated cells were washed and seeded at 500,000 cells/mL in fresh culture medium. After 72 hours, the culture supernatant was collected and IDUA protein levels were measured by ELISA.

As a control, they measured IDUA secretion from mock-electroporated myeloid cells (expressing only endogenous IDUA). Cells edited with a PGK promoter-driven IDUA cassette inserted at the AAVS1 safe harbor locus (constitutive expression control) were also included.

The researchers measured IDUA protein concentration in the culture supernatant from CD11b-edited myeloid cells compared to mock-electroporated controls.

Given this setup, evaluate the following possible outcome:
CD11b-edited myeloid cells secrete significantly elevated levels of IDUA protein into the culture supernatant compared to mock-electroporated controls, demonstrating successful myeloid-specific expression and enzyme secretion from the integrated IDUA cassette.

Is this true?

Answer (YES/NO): YES